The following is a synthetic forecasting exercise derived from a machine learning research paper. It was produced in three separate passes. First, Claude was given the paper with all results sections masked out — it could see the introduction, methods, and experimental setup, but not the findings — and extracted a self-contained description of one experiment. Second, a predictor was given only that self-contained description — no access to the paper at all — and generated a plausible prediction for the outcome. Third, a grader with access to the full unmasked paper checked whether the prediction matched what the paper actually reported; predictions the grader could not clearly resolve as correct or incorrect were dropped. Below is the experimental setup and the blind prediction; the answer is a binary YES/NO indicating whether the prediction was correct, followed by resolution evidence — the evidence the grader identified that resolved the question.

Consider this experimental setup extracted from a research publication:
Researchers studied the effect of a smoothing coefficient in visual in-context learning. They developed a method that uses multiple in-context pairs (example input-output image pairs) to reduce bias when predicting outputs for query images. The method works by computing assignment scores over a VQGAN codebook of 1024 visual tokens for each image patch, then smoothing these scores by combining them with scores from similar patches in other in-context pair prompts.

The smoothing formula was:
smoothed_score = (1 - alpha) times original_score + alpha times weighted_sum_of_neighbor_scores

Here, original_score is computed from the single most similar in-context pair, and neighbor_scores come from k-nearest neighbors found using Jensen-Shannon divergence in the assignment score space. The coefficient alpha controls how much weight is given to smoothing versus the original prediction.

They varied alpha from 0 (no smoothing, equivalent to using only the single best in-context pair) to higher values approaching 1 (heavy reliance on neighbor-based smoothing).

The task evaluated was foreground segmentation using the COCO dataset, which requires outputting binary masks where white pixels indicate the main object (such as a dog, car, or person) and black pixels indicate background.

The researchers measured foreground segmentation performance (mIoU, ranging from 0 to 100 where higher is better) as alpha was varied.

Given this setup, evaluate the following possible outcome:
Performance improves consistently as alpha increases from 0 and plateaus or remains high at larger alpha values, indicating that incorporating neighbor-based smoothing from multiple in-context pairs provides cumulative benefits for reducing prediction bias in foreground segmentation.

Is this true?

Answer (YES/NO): YES